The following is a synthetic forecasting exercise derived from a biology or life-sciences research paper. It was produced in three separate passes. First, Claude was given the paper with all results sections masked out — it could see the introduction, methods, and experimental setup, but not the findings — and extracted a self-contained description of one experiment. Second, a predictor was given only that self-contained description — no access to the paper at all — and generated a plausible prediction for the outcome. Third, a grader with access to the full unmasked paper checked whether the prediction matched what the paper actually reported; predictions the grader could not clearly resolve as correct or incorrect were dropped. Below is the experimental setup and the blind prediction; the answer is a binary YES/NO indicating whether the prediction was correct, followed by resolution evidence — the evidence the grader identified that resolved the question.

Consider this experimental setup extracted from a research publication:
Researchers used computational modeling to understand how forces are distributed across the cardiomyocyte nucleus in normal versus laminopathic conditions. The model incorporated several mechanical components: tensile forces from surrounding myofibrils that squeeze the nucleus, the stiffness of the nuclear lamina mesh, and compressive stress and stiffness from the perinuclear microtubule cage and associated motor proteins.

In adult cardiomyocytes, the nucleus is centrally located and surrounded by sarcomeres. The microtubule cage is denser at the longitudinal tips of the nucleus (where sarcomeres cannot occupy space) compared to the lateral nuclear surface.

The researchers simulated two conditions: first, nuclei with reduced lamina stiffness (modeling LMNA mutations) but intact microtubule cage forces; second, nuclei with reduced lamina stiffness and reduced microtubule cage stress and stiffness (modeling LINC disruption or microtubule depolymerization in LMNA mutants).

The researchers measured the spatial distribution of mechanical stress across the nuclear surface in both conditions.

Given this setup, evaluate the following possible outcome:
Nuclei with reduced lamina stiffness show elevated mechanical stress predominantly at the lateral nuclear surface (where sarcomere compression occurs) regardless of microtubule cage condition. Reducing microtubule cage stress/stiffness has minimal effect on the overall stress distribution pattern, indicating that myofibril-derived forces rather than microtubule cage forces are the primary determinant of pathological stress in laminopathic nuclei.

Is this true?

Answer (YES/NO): NO